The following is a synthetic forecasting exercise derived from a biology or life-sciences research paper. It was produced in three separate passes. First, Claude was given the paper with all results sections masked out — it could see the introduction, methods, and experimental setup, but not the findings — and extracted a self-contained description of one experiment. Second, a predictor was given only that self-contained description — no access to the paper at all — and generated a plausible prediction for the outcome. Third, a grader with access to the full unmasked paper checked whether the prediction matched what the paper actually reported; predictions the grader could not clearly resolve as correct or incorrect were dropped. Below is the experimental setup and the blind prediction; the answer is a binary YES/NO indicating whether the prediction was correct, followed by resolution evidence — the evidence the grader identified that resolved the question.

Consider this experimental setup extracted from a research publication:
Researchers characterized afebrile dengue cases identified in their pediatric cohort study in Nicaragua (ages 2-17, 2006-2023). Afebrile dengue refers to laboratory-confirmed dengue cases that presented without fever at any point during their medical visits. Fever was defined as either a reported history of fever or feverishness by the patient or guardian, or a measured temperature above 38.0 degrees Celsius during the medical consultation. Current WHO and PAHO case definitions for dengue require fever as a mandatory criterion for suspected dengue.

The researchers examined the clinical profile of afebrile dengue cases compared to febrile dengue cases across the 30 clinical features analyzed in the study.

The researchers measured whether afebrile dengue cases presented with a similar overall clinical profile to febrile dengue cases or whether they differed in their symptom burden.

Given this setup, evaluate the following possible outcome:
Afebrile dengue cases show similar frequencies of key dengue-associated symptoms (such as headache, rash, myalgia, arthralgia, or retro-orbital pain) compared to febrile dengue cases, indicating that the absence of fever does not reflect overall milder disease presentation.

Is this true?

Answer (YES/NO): NO